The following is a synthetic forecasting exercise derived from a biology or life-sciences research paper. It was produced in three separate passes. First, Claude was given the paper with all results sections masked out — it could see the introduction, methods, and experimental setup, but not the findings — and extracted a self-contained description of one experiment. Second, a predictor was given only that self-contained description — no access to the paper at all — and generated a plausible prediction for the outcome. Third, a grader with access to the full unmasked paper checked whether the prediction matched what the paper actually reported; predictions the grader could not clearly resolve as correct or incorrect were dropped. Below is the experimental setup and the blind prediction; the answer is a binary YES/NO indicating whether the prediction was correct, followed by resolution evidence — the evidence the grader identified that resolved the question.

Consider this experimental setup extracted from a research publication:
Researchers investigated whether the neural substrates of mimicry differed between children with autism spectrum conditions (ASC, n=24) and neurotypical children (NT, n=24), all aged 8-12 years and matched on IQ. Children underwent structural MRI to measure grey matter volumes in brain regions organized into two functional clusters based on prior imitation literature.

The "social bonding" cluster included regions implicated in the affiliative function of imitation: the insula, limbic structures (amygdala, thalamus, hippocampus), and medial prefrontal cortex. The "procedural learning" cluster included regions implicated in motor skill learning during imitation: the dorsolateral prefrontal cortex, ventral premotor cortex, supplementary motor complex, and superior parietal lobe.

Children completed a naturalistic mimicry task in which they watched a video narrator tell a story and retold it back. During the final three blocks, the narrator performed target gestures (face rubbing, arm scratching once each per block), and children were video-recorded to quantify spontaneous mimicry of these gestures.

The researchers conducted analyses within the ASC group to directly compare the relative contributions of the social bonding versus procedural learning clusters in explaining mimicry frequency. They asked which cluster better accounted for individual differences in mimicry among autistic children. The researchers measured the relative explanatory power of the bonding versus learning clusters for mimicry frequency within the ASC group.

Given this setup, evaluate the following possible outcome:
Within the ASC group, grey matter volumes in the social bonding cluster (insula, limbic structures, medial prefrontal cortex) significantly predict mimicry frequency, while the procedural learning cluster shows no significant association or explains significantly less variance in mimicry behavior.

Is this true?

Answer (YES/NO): NO